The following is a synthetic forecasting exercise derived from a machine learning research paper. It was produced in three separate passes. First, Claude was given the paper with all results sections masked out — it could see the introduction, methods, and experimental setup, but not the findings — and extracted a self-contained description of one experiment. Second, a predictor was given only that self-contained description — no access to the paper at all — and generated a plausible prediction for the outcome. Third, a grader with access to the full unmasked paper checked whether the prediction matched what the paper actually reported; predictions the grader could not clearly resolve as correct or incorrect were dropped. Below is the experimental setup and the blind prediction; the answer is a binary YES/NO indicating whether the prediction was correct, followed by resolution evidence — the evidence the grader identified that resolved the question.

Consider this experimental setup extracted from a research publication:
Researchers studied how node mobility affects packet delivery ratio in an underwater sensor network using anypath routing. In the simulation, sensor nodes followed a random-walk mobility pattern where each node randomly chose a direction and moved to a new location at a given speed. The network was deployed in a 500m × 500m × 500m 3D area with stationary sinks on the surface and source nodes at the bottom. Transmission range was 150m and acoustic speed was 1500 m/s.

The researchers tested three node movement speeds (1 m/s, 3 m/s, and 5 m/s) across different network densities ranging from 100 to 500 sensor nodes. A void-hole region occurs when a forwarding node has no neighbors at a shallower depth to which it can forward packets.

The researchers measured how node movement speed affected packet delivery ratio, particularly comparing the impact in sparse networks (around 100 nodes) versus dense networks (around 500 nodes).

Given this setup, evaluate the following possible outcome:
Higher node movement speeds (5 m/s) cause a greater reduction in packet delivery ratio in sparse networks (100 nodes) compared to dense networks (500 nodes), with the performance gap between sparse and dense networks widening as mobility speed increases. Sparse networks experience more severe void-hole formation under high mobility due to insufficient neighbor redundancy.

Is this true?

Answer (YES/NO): NO